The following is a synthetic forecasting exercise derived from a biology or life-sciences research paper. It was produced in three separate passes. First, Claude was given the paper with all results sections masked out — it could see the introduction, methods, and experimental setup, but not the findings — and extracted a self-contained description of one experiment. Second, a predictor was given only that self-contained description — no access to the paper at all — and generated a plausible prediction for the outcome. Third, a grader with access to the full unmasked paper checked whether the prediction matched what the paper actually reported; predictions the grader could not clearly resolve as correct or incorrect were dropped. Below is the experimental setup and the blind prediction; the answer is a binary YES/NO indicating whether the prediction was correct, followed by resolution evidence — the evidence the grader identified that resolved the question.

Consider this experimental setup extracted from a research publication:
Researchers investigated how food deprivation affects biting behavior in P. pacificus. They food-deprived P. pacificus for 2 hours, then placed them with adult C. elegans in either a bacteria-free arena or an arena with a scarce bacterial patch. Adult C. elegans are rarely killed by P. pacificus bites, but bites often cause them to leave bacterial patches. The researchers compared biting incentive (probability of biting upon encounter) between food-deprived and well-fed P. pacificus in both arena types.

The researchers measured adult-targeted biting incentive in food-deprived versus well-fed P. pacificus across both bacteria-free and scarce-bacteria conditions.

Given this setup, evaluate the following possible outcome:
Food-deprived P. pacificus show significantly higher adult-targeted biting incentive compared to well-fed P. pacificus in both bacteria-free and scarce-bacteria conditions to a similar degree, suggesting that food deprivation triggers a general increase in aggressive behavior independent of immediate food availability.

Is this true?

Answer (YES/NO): NO